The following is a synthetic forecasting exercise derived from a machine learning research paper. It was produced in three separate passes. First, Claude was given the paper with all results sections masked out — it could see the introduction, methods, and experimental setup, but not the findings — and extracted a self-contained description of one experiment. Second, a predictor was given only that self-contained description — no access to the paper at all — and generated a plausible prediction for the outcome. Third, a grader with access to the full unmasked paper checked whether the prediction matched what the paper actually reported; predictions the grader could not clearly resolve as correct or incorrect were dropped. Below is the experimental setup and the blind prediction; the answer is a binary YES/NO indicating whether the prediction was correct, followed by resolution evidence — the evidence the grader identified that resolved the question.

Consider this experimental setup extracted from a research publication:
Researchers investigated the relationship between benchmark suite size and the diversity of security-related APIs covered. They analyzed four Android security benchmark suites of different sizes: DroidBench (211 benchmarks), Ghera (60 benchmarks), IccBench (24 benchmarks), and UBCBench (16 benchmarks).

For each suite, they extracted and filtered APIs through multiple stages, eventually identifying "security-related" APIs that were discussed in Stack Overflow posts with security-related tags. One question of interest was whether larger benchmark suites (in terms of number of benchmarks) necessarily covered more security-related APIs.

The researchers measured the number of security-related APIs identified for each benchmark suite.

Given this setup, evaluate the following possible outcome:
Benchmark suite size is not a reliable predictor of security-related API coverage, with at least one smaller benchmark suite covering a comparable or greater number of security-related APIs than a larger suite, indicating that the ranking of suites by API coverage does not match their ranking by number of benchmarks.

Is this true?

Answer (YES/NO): YES